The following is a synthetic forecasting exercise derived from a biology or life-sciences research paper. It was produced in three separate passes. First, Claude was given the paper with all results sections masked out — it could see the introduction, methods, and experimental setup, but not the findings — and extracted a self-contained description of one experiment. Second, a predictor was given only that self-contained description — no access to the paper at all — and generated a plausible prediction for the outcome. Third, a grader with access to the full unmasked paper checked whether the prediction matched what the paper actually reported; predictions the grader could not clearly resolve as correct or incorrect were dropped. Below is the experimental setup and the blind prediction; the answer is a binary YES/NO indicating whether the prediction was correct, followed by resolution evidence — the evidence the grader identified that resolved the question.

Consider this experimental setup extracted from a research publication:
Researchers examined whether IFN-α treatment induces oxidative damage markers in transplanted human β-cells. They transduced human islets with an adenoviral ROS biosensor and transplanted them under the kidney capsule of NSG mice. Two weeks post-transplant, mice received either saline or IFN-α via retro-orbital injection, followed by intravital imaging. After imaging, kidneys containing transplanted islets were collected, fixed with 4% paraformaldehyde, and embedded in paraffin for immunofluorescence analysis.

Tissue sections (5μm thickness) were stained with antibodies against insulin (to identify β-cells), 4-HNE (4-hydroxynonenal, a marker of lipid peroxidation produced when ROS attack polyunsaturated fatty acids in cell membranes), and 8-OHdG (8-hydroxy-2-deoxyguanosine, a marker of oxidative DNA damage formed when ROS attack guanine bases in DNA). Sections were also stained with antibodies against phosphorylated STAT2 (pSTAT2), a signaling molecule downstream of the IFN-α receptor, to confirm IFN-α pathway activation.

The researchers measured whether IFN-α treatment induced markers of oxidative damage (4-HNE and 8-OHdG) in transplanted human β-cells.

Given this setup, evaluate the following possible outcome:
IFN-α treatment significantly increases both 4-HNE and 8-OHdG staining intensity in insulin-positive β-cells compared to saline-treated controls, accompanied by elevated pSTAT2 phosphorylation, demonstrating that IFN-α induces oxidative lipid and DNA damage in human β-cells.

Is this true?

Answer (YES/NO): YES